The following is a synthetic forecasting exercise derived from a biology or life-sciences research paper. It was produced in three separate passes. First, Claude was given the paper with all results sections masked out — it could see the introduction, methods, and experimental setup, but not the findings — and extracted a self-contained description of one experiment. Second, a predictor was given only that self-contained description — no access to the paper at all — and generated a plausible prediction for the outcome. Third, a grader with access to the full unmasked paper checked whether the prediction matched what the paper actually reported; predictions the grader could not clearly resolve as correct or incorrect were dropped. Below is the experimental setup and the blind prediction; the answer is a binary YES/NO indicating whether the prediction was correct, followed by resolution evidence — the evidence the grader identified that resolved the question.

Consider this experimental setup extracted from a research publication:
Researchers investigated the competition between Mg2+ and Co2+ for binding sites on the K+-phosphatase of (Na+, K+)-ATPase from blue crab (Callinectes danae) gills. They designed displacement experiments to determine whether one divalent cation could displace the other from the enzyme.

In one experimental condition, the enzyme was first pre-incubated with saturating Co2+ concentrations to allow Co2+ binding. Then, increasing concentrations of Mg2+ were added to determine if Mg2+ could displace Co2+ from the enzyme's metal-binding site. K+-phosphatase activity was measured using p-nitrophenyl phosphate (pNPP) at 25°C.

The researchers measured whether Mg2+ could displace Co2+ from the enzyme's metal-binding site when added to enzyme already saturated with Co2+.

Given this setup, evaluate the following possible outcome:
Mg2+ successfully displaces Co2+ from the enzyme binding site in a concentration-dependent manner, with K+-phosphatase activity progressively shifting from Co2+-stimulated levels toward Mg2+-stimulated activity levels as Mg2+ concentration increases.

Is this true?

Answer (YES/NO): NO